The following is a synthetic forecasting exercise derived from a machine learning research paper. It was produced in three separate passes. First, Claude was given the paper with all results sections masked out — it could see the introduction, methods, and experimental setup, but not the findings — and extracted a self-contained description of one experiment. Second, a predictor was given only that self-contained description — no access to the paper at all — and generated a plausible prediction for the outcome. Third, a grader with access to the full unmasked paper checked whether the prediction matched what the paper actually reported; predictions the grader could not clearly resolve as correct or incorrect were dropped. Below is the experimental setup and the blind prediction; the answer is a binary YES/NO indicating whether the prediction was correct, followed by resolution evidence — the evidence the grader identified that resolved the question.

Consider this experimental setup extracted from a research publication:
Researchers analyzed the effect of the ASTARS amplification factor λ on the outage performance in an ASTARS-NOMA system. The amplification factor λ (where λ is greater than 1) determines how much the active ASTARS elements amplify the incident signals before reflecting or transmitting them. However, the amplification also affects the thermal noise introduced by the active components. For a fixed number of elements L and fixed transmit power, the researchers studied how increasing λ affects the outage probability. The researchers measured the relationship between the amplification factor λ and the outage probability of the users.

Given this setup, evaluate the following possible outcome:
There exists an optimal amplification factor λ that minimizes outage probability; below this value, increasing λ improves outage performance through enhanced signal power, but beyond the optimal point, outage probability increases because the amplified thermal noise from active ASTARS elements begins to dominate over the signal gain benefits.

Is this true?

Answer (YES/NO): NO